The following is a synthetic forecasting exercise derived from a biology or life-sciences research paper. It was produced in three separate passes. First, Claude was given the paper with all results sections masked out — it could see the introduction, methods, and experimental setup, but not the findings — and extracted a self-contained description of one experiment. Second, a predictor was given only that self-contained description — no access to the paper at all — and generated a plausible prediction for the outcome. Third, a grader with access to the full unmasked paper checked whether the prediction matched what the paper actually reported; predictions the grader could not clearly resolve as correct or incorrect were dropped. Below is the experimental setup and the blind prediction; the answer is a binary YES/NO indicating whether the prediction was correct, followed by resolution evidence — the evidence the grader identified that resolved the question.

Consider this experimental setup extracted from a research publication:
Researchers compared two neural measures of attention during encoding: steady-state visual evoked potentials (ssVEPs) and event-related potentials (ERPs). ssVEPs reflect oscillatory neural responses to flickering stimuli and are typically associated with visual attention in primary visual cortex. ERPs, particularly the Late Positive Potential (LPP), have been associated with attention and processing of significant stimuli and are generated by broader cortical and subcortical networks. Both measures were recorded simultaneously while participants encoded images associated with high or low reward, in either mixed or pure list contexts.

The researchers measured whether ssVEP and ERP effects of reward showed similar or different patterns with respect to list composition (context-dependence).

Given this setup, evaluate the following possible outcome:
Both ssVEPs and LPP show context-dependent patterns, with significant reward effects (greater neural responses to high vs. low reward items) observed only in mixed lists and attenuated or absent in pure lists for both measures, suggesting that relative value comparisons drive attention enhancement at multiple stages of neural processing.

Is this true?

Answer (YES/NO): NO